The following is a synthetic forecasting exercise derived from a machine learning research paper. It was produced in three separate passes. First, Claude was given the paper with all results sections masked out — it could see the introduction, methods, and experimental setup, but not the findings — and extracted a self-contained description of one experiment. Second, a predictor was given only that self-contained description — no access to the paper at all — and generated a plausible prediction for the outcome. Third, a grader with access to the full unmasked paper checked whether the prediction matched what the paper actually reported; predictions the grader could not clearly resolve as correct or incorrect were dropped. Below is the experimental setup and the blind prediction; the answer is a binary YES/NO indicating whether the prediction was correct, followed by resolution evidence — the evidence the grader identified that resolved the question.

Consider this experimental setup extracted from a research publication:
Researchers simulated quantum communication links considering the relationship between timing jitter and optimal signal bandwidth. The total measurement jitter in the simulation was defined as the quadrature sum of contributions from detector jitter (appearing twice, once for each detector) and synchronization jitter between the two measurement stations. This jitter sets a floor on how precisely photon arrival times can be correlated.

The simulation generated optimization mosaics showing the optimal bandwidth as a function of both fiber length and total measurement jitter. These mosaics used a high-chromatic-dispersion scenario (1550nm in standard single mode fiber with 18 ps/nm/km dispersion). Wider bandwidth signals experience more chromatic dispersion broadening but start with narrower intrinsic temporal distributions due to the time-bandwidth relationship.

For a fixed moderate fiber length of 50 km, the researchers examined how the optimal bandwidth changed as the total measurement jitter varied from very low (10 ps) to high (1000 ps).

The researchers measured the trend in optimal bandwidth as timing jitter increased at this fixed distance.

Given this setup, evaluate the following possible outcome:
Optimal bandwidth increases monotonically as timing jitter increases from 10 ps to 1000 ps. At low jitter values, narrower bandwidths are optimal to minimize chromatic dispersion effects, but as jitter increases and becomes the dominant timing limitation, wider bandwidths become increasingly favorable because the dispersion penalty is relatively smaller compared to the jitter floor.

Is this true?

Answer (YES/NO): NO